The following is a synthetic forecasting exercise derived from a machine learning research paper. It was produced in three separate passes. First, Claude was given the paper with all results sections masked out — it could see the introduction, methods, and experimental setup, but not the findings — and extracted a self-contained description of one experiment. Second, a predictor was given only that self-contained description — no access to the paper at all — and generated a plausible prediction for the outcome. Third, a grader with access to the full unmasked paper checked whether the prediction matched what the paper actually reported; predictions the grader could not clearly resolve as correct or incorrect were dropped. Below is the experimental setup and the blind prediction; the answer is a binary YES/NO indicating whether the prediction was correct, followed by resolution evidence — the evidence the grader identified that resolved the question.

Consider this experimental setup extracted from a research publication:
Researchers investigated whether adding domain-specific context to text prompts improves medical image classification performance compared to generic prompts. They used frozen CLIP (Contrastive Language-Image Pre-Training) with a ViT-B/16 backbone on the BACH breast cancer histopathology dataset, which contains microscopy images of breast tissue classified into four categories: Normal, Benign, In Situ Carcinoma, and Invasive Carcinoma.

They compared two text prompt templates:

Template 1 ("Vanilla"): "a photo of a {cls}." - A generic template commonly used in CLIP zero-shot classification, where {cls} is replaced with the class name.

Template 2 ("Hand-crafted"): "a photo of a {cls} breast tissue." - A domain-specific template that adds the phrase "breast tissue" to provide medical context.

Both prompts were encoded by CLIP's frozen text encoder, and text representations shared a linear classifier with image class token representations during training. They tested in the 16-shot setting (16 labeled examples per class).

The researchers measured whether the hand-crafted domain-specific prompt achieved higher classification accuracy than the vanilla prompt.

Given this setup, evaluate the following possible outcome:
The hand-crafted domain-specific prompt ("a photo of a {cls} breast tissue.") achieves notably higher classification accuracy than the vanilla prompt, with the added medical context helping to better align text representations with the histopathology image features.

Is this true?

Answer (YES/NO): NO